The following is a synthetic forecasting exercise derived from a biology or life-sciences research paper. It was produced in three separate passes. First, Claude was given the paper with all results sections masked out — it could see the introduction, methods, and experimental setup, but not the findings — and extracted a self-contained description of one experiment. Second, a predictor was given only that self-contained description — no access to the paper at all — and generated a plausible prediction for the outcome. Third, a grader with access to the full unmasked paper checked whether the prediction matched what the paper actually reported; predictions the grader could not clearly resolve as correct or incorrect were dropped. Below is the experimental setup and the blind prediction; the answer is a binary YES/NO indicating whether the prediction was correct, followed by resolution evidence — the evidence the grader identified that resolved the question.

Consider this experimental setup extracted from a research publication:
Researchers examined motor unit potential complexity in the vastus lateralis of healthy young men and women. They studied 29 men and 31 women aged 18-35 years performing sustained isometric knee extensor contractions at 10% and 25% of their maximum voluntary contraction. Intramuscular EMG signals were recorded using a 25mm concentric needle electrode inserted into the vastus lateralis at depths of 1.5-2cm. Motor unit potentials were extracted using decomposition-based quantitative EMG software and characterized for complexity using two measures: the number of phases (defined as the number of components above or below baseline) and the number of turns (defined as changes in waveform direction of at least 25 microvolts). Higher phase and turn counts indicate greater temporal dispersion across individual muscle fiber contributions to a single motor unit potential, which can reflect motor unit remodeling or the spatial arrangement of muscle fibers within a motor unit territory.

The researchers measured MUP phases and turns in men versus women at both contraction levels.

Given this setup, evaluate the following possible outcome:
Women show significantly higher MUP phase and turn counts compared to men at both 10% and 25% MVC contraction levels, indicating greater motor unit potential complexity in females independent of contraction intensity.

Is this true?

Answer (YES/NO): NO